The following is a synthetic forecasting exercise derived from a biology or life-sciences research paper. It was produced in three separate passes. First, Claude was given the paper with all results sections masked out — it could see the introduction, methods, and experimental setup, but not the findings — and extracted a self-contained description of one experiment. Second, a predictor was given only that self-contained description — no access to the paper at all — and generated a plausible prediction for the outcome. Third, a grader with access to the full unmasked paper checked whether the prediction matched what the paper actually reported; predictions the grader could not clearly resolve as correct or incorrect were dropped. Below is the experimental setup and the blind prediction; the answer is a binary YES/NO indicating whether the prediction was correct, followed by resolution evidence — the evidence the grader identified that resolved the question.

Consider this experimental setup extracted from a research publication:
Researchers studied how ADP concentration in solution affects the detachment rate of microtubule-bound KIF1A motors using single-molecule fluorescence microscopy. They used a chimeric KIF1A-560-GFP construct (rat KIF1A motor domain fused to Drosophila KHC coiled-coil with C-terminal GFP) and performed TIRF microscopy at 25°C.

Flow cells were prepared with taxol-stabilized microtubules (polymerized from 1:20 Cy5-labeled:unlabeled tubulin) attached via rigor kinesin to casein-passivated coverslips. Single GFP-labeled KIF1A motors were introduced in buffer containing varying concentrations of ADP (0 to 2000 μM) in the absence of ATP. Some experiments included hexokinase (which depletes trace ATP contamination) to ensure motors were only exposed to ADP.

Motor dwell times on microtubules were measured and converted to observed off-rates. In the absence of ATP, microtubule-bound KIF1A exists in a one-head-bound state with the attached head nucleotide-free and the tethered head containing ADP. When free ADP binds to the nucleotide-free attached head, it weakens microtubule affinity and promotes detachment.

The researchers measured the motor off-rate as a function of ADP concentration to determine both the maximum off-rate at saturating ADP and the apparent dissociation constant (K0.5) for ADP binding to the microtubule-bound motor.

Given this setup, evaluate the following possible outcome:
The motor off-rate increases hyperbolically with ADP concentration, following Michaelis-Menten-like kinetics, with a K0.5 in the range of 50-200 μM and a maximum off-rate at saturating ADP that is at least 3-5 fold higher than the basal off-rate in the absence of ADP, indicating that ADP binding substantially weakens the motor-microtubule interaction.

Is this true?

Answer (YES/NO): YES